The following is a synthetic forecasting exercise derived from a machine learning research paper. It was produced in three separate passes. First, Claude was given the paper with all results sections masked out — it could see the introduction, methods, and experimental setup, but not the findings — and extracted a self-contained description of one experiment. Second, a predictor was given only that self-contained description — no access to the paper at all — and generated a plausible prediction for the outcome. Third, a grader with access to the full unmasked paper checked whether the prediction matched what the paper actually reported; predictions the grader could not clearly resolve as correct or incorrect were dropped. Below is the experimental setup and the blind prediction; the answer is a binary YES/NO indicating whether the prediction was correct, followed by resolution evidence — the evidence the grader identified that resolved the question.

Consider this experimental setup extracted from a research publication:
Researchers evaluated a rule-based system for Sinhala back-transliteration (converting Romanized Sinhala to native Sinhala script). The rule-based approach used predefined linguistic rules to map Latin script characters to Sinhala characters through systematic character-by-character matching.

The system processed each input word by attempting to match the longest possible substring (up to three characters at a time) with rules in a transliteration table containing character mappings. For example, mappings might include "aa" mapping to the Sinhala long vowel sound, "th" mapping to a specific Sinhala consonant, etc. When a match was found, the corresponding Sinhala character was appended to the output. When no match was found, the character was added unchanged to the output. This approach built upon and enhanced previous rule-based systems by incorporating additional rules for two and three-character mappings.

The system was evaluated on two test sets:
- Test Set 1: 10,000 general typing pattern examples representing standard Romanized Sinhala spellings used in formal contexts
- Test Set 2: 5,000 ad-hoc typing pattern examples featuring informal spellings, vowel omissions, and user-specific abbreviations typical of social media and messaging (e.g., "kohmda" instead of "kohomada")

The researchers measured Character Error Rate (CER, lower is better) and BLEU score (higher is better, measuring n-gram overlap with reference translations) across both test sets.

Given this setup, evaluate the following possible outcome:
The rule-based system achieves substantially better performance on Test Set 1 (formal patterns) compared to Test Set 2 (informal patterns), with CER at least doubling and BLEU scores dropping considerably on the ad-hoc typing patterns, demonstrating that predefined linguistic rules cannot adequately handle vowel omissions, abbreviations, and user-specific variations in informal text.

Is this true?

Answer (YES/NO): NO